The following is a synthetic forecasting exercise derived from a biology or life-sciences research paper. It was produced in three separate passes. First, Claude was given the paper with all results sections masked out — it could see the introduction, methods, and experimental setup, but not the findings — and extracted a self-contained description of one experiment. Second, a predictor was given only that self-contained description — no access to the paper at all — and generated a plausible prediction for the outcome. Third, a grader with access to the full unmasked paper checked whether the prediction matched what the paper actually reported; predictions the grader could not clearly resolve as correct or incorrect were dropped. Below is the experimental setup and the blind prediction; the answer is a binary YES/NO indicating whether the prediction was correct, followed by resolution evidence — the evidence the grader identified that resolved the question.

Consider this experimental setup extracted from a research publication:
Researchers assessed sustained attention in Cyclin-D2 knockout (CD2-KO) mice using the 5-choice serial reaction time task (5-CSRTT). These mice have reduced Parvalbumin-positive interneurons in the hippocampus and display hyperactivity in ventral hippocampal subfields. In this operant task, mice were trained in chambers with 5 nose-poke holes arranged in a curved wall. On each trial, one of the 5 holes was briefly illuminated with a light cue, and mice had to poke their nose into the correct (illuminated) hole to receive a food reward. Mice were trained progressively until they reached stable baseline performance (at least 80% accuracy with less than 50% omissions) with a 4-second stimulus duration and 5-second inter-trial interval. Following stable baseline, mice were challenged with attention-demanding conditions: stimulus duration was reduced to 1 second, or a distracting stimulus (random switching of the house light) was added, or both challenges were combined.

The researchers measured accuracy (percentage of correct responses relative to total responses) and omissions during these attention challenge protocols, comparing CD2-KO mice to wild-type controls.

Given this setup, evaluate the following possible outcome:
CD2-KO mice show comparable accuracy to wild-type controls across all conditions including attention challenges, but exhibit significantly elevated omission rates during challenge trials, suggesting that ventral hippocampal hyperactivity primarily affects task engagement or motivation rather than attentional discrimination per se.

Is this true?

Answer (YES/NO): NO